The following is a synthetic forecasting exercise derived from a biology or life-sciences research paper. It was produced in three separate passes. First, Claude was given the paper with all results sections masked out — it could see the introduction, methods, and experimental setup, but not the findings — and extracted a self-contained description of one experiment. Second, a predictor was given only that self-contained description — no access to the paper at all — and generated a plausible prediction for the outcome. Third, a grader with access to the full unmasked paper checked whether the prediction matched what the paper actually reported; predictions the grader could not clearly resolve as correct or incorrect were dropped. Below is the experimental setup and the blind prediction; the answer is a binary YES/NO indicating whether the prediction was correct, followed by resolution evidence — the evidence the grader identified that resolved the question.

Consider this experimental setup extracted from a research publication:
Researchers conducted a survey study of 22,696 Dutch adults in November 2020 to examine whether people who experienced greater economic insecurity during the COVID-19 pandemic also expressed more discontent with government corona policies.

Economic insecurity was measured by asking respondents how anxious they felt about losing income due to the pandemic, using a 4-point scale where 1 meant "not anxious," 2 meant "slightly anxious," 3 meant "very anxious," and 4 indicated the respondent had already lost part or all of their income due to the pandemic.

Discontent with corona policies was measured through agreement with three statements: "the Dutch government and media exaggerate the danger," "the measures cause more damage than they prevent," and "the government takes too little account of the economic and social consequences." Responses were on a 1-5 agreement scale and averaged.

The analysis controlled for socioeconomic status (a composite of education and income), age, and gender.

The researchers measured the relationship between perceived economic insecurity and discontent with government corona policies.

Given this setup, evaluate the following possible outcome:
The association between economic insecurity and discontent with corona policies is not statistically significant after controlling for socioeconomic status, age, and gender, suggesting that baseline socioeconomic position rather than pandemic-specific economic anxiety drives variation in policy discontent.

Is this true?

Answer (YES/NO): NO